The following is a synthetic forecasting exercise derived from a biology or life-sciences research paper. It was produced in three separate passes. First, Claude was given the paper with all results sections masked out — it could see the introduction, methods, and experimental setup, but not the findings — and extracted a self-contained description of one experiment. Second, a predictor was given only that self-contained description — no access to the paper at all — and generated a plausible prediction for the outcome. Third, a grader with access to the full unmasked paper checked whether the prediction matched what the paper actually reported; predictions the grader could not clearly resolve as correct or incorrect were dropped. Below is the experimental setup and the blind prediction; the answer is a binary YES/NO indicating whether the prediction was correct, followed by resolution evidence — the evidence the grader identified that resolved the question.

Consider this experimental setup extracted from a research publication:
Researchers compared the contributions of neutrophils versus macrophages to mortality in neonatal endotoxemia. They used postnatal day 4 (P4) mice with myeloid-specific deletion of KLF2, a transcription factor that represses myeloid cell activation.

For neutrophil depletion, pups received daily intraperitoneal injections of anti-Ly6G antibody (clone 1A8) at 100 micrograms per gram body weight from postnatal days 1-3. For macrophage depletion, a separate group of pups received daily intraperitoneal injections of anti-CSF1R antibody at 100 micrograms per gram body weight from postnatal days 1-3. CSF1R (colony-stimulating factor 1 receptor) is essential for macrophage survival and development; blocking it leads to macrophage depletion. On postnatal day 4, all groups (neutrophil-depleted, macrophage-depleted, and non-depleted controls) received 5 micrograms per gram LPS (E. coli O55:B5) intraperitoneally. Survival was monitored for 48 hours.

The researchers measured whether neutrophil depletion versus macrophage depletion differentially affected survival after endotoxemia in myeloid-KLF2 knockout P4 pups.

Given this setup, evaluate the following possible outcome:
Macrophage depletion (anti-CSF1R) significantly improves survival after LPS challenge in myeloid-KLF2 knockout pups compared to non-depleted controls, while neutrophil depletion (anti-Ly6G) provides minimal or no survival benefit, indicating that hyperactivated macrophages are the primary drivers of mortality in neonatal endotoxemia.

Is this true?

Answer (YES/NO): NO